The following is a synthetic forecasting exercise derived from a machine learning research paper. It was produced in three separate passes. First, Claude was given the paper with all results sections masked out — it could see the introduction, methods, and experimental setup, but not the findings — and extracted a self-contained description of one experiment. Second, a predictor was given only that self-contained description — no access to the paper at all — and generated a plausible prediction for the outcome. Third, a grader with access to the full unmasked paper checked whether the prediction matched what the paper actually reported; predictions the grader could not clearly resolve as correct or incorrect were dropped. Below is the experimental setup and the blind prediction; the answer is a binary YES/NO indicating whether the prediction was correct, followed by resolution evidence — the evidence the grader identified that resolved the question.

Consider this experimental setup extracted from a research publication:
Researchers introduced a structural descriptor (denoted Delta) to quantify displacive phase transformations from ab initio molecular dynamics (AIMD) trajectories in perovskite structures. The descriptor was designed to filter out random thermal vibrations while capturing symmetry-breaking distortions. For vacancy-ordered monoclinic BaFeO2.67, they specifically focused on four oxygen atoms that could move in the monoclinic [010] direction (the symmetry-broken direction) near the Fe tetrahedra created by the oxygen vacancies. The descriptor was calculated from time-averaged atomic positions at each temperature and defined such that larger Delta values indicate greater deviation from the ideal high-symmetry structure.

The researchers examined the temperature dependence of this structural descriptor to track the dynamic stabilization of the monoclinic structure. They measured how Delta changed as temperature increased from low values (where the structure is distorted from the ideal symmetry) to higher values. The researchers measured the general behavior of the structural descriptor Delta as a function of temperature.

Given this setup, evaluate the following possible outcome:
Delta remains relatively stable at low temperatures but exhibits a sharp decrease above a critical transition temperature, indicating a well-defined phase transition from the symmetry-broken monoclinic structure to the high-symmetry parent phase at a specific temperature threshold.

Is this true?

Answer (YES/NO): NO